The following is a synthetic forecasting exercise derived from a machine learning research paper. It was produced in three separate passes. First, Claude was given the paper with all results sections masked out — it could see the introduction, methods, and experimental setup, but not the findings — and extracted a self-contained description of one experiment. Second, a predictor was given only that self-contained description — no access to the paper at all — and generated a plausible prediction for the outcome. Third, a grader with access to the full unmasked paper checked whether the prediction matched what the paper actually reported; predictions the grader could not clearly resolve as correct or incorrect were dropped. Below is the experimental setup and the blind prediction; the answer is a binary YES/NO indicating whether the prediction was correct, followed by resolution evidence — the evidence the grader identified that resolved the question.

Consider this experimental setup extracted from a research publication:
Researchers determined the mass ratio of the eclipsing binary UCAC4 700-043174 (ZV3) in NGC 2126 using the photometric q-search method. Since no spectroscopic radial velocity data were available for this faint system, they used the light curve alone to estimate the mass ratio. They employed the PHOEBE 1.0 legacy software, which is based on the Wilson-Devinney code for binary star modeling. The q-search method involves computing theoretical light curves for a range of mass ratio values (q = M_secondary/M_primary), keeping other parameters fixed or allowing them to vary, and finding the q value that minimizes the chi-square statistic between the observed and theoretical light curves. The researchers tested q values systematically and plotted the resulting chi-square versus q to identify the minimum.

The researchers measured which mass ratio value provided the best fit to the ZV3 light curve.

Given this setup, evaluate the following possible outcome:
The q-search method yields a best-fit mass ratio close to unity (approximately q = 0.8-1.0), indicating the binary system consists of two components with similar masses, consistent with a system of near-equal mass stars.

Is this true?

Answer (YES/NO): NO